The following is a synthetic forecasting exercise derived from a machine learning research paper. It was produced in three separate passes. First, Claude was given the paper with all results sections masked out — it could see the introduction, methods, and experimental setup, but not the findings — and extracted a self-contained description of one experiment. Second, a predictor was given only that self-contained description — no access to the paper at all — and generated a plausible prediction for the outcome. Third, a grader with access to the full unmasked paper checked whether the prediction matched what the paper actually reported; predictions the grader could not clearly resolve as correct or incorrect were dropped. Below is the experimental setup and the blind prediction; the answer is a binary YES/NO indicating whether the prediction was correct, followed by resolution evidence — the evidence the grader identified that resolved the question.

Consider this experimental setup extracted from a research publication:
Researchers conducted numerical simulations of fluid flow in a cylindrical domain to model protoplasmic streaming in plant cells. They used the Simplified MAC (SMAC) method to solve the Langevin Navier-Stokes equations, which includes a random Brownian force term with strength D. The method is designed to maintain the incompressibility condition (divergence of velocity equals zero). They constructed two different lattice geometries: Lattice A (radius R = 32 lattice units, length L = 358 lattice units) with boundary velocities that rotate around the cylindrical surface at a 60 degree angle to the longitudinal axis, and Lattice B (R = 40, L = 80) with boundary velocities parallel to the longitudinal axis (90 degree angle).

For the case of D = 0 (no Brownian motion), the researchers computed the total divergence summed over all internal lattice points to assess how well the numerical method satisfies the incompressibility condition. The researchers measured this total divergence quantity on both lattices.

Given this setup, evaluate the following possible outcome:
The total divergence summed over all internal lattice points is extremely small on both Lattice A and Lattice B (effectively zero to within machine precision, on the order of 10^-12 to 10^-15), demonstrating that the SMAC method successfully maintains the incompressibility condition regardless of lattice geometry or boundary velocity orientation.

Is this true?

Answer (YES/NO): NO